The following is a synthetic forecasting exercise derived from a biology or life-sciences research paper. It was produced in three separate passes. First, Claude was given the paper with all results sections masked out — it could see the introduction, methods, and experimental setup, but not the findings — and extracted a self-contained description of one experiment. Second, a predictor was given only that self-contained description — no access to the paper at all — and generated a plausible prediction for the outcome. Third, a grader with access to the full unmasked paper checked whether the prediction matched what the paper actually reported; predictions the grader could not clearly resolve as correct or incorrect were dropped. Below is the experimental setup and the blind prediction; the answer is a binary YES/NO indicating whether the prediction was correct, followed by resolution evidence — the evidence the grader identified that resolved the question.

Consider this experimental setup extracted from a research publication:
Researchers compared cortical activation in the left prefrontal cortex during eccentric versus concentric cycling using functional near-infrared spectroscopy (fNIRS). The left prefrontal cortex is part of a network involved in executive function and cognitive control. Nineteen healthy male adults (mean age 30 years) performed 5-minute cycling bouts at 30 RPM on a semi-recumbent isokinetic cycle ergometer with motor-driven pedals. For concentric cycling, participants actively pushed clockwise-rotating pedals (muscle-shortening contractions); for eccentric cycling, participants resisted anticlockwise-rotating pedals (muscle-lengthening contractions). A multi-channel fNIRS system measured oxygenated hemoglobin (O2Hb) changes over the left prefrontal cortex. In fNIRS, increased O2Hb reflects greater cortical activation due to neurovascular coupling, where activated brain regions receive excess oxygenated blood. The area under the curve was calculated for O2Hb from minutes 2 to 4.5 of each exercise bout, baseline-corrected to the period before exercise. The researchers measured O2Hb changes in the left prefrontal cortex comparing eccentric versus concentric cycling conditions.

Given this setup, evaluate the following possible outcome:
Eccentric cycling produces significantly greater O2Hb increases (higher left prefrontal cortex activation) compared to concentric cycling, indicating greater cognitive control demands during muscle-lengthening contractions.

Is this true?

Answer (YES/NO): YES